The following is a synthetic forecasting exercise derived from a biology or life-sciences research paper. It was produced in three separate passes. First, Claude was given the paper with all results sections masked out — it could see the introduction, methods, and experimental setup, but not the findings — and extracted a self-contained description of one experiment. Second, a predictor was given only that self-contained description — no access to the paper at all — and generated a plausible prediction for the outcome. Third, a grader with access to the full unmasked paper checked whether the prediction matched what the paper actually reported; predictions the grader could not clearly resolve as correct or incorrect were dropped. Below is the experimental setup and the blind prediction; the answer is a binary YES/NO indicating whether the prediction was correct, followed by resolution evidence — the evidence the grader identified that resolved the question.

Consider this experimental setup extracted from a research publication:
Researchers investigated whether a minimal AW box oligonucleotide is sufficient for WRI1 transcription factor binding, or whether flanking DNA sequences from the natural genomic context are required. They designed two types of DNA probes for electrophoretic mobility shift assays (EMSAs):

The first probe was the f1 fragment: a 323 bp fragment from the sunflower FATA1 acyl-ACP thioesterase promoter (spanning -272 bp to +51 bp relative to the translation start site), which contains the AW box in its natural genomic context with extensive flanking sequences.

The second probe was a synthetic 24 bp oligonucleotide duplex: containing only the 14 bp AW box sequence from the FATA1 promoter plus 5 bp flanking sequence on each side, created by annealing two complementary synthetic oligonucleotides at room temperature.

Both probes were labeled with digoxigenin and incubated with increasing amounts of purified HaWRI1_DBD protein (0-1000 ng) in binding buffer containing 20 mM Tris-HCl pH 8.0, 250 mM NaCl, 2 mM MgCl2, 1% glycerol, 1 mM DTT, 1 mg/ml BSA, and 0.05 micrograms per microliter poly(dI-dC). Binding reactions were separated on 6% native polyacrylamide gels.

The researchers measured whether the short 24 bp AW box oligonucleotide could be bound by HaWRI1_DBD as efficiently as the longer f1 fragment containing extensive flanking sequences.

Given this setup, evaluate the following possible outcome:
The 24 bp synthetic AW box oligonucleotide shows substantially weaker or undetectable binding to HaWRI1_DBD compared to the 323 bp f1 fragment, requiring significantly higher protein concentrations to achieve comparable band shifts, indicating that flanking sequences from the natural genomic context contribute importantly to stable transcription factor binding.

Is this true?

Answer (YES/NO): NO